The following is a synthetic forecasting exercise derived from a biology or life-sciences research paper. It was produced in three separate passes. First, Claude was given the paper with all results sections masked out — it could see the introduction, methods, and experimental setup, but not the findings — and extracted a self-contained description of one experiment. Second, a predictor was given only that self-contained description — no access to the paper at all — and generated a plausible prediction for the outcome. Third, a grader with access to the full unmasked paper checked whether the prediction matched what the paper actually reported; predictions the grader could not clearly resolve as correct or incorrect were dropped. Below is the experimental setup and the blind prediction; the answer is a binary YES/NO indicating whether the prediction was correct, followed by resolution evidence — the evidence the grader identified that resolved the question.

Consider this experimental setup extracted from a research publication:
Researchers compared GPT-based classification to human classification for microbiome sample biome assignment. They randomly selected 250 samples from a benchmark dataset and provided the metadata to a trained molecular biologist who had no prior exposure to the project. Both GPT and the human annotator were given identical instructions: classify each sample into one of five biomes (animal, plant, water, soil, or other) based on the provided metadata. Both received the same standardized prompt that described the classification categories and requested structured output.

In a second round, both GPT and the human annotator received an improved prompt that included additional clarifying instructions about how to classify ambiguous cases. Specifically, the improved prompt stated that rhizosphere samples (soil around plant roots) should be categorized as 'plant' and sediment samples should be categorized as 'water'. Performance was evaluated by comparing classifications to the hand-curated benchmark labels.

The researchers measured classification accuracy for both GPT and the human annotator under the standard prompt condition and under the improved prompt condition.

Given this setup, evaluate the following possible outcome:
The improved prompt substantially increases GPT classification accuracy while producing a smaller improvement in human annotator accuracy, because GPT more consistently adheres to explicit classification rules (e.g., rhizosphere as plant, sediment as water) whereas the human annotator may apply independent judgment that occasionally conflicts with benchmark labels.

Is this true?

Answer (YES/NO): NO